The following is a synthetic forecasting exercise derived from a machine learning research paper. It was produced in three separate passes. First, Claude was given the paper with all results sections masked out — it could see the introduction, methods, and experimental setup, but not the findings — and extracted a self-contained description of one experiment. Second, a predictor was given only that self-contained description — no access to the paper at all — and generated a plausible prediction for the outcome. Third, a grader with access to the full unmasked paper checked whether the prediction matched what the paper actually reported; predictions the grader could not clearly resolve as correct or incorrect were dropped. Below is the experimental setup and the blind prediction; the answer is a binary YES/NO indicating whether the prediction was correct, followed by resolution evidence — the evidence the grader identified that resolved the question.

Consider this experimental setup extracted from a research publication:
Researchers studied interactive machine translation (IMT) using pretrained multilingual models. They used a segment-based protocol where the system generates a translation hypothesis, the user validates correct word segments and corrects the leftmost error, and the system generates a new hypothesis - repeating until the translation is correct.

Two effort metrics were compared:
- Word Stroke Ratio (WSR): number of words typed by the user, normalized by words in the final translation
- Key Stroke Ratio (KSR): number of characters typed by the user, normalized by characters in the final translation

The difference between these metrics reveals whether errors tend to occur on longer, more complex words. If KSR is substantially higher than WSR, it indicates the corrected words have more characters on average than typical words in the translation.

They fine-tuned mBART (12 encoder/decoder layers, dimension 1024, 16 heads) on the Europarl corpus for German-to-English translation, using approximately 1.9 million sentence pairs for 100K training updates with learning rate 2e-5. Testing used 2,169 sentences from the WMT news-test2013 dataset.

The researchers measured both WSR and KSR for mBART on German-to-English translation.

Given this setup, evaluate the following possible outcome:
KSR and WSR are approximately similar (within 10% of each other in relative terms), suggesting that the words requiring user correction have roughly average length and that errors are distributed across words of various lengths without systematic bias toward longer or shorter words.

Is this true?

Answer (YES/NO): NO